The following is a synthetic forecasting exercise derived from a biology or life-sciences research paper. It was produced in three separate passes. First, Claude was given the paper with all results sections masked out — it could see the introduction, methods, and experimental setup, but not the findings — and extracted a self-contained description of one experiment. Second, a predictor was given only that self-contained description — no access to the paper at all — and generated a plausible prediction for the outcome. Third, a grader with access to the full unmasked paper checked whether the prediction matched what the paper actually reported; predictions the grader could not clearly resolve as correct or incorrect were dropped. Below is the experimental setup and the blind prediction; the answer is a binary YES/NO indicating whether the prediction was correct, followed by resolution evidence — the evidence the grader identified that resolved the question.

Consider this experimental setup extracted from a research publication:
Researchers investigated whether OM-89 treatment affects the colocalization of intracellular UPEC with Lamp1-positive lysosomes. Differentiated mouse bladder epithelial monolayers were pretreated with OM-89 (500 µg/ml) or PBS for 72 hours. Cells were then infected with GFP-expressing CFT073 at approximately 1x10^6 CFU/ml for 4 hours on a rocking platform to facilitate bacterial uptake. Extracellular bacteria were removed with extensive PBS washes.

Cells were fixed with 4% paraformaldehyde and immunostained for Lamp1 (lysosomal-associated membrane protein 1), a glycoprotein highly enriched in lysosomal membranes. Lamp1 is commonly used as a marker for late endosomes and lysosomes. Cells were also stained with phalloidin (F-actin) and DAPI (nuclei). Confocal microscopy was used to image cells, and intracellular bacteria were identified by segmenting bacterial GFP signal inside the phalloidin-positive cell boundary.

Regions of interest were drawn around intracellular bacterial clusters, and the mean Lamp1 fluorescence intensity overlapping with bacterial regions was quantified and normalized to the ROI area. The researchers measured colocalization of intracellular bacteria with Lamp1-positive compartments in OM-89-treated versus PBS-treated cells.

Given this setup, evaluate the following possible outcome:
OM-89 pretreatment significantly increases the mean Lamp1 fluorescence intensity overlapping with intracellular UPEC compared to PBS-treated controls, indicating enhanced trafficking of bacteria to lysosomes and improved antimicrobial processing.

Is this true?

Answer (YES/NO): NO